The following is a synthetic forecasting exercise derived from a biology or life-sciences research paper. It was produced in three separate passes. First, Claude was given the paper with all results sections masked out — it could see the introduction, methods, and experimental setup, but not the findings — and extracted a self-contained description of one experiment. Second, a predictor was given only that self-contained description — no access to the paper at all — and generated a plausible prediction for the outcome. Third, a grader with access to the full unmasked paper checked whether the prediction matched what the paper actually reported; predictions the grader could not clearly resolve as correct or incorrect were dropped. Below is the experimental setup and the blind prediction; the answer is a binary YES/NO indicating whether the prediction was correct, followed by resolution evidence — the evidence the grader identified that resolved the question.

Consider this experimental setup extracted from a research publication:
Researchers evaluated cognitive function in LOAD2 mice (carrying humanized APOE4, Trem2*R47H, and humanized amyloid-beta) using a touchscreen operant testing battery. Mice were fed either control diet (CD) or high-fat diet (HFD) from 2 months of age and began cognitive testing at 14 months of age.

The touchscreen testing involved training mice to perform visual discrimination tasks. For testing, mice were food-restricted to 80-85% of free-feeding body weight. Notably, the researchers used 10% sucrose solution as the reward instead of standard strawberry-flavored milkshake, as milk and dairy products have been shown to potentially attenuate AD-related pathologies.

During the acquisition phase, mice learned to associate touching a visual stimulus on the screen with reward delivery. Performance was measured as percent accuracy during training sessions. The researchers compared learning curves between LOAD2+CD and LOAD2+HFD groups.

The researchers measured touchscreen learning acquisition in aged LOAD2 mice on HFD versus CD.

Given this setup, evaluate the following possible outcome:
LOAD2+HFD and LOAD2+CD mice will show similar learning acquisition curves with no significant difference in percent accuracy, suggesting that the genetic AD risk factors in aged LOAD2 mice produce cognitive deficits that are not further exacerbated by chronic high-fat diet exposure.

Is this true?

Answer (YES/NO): NO